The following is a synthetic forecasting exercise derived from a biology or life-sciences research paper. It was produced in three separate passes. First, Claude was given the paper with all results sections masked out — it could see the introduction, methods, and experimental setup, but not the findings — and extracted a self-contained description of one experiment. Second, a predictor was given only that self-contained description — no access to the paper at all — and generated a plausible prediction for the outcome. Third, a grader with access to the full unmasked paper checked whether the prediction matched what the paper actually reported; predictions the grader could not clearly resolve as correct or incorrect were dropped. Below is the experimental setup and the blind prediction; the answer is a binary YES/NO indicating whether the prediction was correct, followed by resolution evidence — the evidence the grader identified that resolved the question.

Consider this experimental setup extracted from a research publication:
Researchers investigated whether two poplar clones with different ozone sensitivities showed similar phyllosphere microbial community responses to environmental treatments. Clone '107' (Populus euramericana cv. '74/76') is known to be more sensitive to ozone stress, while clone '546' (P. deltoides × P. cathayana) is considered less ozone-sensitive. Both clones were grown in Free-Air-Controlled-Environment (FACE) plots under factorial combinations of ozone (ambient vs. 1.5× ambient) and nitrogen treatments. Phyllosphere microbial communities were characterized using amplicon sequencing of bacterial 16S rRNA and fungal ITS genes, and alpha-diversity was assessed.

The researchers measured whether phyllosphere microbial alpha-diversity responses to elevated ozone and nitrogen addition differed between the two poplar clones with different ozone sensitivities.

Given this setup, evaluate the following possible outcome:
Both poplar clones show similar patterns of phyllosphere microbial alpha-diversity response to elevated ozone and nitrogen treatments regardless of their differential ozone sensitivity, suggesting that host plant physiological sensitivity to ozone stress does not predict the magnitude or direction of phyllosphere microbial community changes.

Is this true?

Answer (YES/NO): NO